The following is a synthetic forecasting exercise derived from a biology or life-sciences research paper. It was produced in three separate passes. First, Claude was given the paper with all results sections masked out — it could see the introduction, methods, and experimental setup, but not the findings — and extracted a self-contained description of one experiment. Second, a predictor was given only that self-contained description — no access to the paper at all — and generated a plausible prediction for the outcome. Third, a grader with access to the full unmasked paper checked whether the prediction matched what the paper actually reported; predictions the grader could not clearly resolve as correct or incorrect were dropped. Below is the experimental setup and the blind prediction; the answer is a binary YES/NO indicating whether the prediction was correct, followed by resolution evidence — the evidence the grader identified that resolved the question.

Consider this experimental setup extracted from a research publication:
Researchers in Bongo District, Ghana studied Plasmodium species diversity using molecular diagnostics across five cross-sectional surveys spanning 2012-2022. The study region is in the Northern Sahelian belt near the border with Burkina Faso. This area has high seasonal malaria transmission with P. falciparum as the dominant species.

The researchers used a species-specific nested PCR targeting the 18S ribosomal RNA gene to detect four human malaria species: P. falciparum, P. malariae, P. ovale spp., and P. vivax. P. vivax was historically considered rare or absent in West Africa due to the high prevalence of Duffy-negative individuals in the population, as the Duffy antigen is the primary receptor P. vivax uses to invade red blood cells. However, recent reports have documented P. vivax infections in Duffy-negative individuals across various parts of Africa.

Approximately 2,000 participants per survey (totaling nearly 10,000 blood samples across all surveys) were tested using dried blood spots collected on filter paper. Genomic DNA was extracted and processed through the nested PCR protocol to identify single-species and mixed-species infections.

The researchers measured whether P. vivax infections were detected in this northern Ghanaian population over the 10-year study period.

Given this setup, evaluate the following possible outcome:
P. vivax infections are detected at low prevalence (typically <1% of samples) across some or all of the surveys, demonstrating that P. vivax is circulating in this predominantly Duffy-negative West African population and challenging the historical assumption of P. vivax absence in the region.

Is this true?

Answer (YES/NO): NO